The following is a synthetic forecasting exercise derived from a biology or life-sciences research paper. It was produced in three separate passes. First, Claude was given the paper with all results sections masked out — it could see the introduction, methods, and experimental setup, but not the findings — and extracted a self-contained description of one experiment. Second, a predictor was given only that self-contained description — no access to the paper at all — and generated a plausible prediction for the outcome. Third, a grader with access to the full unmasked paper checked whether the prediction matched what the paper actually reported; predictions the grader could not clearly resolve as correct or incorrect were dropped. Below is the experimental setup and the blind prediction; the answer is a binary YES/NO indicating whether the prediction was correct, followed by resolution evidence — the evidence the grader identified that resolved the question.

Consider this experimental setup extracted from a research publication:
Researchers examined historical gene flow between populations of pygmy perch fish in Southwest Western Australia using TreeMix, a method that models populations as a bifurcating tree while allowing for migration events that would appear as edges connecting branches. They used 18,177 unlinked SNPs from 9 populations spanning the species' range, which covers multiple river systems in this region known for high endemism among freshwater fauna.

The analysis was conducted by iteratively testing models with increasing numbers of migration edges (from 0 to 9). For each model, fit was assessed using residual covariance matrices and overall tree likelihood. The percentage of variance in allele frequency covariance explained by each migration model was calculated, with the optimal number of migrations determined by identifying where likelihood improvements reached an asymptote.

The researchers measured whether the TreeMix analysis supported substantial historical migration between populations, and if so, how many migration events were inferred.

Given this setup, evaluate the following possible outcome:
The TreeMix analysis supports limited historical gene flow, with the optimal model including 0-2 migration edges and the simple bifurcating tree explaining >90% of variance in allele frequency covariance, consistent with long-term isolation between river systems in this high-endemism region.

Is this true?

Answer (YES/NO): YES